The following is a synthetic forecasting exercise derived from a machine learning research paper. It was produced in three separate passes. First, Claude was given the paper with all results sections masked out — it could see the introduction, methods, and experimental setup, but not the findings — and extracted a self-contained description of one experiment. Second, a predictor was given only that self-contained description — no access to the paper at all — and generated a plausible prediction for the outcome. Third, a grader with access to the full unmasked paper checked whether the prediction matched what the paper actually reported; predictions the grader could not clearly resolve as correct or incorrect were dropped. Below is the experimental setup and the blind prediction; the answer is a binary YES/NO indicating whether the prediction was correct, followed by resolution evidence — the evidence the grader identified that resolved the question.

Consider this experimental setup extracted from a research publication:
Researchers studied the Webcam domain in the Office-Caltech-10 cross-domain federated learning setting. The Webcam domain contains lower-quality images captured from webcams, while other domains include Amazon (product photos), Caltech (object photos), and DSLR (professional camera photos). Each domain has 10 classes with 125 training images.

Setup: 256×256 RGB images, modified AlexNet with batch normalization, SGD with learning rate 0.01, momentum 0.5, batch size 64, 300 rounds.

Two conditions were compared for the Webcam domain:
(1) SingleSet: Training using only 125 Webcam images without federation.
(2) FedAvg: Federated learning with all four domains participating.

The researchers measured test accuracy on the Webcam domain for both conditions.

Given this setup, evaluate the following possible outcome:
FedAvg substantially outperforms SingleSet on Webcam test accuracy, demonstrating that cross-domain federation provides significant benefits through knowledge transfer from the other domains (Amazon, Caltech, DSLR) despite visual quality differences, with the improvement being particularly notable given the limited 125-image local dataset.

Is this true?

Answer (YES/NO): NO